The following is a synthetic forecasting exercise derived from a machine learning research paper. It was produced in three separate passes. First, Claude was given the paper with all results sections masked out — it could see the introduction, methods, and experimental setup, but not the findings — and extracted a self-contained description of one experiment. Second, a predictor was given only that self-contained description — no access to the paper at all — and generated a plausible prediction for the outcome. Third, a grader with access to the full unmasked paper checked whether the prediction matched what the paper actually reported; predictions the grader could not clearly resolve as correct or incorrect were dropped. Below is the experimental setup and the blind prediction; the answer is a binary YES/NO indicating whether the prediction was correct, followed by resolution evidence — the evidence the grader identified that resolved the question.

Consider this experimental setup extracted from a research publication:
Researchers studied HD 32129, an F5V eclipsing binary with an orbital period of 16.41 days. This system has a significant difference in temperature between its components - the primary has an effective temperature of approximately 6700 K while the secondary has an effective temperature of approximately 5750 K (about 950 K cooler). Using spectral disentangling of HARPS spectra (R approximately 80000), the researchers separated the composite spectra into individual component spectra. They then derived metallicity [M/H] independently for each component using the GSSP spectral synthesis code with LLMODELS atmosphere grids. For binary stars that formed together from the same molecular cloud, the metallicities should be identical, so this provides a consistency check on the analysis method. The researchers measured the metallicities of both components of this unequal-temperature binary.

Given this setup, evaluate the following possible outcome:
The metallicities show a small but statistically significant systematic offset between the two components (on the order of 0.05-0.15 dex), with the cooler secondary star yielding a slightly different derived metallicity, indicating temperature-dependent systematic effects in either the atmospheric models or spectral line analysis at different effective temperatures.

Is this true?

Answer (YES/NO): NO